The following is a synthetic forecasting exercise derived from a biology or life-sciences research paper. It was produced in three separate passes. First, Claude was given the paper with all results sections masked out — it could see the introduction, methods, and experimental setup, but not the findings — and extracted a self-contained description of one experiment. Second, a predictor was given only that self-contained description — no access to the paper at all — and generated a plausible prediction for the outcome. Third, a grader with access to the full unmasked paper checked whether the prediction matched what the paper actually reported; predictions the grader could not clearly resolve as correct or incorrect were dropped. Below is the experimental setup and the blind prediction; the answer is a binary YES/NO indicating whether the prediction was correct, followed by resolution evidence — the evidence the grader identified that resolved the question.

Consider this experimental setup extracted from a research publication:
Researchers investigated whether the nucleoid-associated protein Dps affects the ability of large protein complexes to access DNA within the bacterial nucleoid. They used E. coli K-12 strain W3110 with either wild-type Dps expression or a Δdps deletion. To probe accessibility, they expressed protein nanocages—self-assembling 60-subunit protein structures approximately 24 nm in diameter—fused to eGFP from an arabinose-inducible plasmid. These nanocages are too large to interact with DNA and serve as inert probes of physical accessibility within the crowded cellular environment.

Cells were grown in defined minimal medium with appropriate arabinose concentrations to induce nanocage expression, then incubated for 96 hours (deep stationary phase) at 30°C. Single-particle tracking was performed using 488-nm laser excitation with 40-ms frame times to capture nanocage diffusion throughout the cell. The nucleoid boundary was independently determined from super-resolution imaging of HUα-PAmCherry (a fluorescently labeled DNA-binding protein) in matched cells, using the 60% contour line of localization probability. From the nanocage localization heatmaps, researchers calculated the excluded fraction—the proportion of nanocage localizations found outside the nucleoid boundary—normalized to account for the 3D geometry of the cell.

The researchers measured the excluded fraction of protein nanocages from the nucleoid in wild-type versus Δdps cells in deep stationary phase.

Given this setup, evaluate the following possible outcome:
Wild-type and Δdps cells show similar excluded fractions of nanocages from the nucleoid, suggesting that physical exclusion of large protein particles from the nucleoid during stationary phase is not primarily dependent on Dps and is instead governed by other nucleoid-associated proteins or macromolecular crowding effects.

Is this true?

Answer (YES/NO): YES